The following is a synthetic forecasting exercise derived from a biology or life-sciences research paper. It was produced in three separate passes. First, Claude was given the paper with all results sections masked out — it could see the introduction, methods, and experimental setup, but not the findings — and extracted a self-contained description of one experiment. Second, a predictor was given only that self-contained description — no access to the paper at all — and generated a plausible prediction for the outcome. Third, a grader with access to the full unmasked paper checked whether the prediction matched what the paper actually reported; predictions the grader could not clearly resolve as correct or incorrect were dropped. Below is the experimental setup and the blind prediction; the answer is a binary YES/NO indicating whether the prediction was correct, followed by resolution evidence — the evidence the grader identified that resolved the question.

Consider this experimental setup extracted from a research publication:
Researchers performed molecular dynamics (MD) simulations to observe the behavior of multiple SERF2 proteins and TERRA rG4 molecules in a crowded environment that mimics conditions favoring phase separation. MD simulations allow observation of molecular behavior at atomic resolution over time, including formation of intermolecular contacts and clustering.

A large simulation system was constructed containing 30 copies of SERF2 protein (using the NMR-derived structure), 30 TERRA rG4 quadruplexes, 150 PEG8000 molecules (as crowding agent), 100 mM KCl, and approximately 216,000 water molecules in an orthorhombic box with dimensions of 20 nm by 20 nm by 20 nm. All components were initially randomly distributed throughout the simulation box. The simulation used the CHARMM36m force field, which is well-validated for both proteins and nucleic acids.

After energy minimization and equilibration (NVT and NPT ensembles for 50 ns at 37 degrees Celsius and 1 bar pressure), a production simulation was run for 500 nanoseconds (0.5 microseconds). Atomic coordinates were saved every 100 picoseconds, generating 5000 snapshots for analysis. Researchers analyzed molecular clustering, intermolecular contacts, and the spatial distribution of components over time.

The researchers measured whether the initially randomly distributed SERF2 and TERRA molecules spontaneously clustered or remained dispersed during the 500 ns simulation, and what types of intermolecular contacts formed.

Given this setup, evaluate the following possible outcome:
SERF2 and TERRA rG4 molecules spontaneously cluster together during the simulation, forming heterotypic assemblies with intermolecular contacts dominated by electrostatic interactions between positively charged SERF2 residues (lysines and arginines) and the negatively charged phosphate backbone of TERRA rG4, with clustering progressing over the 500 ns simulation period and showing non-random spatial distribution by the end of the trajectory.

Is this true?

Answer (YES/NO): YES